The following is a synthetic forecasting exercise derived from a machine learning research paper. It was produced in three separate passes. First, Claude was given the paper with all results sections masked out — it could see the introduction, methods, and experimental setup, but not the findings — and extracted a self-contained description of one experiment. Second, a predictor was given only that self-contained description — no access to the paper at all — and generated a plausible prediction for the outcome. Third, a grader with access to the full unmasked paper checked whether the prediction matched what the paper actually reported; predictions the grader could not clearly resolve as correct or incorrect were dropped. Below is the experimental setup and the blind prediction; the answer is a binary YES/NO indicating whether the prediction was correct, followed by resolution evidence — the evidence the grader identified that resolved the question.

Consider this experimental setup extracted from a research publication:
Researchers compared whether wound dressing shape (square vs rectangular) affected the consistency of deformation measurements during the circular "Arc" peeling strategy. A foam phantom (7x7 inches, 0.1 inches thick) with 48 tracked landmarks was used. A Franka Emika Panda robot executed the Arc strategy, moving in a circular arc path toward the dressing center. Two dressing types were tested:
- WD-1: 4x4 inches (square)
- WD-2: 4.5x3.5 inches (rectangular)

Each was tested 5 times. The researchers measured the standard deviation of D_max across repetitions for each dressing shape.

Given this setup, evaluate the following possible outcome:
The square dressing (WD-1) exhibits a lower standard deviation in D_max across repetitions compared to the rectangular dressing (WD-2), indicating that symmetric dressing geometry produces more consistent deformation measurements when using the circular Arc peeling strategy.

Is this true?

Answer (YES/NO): NO